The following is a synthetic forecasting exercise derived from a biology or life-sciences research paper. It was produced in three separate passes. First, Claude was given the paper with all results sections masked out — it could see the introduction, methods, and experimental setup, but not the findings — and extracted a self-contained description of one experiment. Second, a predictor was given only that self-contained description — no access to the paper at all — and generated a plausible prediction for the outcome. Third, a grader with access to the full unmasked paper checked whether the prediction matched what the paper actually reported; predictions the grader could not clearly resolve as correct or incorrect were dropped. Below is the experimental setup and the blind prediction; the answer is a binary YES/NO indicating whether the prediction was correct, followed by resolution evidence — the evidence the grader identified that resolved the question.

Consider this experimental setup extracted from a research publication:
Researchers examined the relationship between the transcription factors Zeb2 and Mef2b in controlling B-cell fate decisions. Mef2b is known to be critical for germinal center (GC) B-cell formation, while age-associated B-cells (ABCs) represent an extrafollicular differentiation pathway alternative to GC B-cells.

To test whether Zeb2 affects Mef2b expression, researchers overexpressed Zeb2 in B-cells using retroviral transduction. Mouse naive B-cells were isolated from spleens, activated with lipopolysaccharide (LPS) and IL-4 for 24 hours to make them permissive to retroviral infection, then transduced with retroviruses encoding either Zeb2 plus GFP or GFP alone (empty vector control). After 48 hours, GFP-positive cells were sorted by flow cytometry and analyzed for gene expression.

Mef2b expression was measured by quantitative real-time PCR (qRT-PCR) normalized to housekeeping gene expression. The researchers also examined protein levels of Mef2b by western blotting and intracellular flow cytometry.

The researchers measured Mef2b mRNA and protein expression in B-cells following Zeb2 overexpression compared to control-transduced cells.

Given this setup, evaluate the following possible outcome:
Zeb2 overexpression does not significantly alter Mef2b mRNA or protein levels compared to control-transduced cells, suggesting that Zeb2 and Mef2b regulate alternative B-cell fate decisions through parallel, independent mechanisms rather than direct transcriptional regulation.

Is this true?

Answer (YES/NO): NO